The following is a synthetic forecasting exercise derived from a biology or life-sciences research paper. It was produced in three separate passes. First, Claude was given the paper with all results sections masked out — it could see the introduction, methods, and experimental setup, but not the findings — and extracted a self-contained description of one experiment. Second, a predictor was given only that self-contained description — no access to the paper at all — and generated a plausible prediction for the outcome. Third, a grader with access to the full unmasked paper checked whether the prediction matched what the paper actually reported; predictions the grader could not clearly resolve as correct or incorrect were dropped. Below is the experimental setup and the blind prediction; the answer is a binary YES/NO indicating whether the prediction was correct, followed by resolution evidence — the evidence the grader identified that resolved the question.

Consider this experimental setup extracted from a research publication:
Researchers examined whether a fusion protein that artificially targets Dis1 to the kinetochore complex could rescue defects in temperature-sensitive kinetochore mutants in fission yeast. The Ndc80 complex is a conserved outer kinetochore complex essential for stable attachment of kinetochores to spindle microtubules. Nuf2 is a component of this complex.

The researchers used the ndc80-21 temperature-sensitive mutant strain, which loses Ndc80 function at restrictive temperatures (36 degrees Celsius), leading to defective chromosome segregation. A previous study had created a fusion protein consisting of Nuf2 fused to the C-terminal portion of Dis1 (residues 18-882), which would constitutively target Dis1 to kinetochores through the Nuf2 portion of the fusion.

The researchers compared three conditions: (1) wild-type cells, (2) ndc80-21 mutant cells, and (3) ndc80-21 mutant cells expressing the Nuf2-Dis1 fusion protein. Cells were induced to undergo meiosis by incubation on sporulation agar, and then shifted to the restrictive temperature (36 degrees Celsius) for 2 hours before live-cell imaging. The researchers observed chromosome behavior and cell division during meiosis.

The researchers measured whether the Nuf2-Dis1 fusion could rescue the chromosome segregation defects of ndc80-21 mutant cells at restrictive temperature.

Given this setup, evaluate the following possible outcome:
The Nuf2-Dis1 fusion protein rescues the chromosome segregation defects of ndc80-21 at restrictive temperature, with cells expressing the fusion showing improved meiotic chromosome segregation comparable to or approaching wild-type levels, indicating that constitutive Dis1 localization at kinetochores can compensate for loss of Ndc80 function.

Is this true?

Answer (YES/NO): NO